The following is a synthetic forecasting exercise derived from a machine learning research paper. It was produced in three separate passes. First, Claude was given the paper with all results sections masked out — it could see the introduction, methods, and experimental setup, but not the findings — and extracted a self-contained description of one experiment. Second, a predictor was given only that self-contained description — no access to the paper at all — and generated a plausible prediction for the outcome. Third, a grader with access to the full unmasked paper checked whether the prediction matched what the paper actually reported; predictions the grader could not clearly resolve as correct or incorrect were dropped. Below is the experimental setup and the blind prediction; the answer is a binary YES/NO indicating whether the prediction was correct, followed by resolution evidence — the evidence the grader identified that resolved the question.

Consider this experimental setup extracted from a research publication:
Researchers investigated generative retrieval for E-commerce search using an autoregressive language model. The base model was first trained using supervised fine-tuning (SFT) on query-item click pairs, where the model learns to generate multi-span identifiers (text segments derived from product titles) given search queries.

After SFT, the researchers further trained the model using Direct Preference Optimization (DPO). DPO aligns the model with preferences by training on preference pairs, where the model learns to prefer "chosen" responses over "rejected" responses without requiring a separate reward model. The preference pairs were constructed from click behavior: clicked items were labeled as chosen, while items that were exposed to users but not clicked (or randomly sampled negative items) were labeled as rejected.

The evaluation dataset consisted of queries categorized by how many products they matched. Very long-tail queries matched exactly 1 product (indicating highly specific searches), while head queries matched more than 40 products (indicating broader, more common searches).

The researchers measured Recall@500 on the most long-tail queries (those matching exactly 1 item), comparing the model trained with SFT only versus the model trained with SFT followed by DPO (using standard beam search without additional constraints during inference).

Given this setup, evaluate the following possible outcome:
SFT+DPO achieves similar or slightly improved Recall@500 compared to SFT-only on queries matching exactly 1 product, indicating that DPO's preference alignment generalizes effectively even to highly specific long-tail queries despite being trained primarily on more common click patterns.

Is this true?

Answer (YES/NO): NO